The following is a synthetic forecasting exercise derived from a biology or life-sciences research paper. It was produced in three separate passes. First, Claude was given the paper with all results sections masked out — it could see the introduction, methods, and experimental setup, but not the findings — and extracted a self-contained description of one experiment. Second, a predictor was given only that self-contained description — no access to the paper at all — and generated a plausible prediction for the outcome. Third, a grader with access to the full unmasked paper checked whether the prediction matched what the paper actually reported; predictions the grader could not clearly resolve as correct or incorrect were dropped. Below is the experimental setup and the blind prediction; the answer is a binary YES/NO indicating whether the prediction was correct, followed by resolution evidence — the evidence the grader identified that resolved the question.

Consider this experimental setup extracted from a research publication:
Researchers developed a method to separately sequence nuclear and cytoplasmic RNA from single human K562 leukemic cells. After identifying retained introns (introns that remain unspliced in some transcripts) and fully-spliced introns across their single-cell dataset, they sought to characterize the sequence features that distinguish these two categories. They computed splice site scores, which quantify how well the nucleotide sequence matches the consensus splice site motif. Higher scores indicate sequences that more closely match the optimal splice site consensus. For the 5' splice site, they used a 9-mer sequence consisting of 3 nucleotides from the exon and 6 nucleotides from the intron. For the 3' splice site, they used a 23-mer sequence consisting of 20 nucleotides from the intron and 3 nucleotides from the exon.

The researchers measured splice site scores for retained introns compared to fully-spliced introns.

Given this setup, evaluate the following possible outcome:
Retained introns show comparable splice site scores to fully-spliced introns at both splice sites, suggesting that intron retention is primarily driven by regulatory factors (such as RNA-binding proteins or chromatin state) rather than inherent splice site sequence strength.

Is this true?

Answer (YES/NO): NO